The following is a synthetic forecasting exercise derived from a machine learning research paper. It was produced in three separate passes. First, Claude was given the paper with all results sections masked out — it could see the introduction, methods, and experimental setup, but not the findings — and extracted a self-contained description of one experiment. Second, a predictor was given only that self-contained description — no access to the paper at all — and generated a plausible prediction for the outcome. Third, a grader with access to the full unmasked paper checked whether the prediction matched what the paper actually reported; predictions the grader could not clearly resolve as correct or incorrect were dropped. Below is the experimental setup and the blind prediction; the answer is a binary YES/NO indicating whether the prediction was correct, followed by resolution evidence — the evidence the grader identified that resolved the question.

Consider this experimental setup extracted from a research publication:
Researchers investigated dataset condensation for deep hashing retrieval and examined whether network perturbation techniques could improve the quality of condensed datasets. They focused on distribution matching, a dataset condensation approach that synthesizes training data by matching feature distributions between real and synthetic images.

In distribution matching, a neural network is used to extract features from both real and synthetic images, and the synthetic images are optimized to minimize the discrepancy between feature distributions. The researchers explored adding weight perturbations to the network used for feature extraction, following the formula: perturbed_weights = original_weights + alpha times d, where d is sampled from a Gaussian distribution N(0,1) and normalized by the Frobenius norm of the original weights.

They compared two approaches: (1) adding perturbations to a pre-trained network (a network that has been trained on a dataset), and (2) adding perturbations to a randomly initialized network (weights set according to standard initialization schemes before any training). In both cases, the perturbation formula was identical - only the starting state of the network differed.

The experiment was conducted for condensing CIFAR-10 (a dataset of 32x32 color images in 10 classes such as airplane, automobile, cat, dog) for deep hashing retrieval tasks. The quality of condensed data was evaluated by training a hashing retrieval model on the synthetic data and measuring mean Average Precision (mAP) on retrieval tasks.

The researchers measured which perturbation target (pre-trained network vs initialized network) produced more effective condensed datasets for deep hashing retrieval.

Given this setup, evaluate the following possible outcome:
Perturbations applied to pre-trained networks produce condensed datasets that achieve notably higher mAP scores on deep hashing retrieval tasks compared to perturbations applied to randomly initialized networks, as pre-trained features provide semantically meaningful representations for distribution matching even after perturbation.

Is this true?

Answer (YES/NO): NO